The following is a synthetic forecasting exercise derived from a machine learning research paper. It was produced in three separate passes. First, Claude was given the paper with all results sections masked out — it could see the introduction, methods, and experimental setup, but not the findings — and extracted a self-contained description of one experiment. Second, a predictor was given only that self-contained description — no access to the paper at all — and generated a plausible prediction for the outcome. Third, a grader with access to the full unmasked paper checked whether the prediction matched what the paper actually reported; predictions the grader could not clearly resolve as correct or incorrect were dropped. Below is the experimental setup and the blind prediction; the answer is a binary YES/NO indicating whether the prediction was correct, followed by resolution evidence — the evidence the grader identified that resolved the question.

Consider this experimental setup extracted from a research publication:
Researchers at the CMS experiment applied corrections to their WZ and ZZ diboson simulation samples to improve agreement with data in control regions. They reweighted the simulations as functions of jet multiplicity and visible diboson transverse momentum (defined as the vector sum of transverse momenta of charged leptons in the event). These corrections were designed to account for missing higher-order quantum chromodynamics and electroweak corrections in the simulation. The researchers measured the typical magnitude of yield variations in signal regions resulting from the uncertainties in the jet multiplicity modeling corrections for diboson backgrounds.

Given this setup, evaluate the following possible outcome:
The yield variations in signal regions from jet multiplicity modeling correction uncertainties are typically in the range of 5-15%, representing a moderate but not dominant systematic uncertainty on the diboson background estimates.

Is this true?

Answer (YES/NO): NO